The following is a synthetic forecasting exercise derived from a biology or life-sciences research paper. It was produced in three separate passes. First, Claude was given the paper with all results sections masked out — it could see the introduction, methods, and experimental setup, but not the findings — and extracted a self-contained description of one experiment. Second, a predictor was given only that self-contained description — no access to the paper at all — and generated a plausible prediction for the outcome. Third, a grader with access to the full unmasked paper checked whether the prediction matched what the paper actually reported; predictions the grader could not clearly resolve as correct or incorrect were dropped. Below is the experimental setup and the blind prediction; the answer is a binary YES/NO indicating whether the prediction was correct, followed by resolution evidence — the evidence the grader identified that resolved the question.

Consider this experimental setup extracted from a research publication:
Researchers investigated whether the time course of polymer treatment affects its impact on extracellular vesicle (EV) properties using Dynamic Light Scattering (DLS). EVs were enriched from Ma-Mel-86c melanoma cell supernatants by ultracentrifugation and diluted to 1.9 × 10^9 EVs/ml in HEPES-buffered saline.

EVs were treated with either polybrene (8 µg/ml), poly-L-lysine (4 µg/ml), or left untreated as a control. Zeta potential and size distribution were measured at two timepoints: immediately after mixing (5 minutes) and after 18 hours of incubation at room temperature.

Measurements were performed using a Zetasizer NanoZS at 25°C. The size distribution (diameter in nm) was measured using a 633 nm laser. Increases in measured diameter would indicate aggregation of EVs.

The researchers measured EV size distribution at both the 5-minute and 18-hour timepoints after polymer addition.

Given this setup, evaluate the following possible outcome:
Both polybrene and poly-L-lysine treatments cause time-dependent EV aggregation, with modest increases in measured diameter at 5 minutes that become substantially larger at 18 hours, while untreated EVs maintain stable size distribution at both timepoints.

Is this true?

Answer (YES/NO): NO